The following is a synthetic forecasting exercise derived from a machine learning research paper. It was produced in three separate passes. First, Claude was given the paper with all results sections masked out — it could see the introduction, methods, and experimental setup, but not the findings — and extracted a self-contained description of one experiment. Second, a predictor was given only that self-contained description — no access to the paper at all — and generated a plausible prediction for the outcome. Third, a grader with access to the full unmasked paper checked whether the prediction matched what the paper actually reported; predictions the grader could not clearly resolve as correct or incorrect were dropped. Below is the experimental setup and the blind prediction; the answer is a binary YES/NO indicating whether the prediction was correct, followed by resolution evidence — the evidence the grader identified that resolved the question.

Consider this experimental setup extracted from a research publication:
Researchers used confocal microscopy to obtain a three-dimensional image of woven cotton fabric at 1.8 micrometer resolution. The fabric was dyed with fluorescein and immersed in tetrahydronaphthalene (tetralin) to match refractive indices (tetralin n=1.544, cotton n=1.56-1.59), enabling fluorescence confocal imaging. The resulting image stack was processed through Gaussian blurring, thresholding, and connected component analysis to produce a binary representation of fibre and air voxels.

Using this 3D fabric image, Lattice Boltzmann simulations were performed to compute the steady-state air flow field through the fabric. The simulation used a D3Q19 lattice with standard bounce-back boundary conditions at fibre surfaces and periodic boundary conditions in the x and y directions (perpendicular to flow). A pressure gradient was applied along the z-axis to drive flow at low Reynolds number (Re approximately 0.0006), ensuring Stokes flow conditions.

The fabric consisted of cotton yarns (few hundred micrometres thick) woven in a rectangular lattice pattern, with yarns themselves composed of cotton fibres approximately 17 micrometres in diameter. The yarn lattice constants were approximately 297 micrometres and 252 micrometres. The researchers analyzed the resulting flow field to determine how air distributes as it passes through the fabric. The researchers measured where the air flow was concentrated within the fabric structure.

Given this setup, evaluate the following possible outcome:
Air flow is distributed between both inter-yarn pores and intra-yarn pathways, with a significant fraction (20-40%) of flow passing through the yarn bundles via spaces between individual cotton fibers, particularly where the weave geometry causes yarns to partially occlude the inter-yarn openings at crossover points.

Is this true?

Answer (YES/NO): NO